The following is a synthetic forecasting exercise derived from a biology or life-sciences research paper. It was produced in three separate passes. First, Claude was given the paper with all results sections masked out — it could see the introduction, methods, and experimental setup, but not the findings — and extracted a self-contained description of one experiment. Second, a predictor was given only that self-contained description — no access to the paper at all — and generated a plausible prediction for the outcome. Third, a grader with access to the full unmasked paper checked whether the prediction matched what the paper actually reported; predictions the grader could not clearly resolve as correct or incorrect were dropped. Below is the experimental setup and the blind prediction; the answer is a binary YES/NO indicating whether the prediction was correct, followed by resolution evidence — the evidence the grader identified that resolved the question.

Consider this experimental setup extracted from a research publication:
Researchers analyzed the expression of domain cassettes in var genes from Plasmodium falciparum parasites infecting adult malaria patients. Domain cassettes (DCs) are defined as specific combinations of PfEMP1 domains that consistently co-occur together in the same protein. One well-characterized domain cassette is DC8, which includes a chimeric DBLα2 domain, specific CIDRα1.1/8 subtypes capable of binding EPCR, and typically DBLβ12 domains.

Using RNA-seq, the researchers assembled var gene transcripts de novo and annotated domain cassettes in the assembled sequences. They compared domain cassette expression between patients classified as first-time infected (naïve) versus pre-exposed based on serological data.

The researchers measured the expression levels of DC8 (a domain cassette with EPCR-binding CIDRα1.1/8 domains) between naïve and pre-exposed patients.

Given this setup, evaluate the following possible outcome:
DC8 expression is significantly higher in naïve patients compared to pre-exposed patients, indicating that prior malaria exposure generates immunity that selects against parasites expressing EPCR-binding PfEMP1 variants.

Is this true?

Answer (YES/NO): YES